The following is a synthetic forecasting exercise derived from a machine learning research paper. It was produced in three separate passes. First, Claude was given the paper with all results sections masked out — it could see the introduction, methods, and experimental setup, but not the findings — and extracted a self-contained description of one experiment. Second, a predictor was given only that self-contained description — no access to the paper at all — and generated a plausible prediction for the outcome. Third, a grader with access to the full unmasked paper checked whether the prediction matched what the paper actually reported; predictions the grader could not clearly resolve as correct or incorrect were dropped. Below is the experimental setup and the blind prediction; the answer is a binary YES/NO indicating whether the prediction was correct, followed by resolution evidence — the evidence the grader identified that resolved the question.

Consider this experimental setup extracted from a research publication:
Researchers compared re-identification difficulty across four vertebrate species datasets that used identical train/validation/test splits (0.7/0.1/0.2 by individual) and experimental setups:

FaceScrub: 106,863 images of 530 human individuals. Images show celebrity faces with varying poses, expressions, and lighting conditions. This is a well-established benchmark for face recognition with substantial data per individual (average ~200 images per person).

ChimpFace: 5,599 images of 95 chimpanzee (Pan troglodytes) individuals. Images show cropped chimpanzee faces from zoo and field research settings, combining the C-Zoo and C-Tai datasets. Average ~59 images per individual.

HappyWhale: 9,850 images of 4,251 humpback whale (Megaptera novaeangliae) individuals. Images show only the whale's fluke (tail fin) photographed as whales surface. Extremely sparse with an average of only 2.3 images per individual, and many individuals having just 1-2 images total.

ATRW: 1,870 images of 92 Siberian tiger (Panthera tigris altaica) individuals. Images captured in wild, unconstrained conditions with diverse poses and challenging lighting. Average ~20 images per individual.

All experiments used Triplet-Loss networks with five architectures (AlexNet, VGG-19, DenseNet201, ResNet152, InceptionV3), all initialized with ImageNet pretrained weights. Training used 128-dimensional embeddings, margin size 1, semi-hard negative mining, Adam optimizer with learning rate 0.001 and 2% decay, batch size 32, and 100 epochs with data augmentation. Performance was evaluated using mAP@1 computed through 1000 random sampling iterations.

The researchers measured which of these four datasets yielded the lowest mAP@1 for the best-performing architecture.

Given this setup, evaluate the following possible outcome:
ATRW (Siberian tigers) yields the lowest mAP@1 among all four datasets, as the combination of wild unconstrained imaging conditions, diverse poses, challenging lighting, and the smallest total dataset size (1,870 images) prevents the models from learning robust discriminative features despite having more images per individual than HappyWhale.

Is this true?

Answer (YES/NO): NO